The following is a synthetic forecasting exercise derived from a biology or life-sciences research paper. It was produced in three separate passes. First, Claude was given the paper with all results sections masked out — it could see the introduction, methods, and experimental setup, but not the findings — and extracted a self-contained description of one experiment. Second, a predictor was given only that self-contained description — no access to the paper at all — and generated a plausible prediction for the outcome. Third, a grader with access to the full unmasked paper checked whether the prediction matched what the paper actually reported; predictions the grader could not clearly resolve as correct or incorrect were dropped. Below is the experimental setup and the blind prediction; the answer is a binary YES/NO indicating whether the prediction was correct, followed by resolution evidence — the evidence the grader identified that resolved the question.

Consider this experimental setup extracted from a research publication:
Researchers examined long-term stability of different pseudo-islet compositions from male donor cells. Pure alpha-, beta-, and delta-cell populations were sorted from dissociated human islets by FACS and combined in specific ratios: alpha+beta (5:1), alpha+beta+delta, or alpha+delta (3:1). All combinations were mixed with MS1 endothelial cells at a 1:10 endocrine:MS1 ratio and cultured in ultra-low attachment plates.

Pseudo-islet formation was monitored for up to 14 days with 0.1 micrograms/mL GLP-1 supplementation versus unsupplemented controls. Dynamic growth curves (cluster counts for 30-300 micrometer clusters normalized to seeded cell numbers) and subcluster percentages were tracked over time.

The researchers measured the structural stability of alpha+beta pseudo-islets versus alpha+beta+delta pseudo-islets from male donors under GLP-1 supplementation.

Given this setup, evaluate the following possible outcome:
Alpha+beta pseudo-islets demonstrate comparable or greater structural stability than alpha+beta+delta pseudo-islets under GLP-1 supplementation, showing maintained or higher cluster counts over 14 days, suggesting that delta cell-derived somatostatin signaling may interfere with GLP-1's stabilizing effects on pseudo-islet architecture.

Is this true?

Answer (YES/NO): NO